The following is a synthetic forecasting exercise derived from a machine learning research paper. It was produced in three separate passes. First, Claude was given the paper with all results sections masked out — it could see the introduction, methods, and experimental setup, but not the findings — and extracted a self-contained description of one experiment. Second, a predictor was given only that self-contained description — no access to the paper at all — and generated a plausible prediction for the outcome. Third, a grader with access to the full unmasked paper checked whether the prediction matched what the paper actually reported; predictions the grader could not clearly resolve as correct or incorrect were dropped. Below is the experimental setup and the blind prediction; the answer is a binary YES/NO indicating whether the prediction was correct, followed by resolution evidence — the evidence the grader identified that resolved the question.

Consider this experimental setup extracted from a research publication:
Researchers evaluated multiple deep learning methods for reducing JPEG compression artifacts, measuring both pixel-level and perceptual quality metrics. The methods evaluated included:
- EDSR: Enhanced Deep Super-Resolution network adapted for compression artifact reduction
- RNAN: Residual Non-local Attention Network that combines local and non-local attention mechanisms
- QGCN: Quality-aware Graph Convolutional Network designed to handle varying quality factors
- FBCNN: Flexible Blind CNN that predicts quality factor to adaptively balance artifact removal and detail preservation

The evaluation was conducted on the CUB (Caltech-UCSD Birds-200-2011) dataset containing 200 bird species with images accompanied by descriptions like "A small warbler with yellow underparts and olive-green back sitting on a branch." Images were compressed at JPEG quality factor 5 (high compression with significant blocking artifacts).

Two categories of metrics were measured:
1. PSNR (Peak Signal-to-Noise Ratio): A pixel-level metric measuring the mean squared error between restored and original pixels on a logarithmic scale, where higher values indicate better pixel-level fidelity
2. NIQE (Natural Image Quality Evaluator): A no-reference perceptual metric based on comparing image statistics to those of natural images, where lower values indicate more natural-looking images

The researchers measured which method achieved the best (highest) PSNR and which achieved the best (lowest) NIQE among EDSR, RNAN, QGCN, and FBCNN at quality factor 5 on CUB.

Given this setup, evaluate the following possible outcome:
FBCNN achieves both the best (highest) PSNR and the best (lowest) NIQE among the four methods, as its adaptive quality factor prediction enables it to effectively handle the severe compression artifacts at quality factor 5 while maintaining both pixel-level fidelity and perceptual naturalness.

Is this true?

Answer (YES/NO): NO